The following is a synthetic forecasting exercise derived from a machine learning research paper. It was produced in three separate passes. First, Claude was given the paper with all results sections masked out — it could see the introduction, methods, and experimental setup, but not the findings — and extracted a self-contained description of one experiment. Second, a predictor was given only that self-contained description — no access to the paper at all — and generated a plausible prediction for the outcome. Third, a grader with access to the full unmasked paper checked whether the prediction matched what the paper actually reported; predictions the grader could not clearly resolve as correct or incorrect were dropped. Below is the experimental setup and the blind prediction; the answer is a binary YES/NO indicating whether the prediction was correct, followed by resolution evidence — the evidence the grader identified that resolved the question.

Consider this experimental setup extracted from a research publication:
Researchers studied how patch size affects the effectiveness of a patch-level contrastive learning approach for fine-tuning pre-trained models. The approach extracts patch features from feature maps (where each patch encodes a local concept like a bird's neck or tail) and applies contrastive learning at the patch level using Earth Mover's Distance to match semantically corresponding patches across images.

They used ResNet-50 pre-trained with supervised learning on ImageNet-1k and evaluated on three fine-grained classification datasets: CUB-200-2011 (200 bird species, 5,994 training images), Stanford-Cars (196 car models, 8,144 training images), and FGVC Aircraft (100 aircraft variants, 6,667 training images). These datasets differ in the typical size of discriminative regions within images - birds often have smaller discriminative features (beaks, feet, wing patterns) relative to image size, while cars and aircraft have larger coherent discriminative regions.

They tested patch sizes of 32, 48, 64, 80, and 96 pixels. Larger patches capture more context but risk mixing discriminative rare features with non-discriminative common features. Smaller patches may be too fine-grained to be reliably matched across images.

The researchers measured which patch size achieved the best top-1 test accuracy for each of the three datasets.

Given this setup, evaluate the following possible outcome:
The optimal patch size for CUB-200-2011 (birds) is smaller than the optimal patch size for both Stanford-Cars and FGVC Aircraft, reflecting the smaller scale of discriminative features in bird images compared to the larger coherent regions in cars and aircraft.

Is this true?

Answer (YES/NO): YES